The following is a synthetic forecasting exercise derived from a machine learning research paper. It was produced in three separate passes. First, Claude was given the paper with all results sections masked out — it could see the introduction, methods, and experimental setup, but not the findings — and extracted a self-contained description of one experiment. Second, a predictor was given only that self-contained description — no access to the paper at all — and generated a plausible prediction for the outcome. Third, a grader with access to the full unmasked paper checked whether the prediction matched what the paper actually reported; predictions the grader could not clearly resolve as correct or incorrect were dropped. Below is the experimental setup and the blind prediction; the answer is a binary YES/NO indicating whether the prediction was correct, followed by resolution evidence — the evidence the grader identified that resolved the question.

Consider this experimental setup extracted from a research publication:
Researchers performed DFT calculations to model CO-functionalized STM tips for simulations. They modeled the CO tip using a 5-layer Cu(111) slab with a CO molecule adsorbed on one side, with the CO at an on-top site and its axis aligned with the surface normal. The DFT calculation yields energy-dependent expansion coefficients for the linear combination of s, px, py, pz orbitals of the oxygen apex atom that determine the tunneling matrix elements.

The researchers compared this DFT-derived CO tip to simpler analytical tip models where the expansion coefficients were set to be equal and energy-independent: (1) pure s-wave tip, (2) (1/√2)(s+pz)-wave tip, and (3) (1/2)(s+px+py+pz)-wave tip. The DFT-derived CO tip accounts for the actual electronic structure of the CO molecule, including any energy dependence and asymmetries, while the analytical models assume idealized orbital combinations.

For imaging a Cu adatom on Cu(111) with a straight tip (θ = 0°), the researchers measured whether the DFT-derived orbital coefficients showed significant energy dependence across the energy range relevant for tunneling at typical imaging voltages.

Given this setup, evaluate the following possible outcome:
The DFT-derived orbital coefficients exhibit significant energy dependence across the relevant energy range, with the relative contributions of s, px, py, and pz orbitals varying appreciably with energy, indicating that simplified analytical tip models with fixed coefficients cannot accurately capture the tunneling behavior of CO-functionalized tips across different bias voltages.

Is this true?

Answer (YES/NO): NO